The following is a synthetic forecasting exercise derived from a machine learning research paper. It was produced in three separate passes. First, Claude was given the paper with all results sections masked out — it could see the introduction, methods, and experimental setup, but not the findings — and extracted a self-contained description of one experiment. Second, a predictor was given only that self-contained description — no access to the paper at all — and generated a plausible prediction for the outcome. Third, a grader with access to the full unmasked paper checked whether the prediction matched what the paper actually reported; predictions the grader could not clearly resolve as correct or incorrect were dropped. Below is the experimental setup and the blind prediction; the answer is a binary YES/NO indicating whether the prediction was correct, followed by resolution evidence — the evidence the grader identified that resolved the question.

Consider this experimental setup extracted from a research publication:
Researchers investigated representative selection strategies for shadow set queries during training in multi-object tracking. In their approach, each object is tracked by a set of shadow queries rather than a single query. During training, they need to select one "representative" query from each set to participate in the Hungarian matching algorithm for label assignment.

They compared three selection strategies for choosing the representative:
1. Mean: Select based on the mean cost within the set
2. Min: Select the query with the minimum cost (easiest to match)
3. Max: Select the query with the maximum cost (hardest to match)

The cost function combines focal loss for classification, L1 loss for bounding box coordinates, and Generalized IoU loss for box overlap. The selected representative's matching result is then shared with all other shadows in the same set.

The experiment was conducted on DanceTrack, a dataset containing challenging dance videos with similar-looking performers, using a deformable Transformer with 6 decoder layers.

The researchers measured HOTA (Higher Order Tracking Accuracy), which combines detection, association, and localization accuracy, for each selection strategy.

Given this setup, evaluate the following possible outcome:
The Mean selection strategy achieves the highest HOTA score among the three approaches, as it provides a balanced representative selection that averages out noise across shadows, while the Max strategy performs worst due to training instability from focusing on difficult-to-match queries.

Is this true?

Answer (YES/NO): NO